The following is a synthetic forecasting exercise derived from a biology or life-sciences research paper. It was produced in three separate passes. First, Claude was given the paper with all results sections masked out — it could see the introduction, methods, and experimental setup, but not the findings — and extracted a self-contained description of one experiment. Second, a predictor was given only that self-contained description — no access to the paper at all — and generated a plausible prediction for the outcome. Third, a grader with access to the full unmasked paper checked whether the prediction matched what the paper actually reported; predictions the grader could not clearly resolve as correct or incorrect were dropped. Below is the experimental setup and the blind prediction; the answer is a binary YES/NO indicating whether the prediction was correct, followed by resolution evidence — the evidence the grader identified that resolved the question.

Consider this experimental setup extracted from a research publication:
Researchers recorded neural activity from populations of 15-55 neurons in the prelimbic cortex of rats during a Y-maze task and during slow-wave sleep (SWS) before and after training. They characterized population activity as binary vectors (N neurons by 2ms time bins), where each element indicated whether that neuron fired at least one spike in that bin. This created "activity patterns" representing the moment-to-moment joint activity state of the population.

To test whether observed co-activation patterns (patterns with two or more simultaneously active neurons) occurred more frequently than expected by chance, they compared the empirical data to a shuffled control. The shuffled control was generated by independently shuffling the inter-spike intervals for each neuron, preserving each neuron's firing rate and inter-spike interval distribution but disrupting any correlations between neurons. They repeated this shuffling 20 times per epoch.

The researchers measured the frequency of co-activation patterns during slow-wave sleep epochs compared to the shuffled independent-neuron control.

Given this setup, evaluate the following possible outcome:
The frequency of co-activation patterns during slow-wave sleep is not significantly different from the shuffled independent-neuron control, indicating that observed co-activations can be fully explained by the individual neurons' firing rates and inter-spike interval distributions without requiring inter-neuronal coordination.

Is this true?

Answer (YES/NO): NO